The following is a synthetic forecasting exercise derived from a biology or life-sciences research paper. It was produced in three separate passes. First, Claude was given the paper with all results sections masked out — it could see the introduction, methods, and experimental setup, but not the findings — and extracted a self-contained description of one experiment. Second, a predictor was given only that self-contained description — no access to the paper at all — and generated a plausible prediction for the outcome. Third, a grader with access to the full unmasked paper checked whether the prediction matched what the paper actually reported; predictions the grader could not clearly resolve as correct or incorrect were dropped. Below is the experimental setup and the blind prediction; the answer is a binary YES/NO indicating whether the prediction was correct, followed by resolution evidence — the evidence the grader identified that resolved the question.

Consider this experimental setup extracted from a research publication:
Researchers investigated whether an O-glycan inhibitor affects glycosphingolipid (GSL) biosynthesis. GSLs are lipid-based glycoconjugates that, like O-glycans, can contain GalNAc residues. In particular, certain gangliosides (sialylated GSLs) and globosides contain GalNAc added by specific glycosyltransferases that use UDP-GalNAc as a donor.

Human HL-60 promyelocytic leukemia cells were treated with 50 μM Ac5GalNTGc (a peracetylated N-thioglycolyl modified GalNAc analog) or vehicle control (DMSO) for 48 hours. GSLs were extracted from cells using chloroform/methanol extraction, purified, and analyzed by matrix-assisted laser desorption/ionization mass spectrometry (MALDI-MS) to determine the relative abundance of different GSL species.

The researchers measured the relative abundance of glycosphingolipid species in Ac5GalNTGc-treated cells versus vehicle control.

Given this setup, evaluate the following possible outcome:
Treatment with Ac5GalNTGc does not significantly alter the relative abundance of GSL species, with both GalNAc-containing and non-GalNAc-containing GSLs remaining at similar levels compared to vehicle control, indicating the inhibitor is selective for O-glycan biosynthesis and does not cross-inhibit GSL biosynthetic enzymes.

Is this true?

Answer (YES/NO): NO